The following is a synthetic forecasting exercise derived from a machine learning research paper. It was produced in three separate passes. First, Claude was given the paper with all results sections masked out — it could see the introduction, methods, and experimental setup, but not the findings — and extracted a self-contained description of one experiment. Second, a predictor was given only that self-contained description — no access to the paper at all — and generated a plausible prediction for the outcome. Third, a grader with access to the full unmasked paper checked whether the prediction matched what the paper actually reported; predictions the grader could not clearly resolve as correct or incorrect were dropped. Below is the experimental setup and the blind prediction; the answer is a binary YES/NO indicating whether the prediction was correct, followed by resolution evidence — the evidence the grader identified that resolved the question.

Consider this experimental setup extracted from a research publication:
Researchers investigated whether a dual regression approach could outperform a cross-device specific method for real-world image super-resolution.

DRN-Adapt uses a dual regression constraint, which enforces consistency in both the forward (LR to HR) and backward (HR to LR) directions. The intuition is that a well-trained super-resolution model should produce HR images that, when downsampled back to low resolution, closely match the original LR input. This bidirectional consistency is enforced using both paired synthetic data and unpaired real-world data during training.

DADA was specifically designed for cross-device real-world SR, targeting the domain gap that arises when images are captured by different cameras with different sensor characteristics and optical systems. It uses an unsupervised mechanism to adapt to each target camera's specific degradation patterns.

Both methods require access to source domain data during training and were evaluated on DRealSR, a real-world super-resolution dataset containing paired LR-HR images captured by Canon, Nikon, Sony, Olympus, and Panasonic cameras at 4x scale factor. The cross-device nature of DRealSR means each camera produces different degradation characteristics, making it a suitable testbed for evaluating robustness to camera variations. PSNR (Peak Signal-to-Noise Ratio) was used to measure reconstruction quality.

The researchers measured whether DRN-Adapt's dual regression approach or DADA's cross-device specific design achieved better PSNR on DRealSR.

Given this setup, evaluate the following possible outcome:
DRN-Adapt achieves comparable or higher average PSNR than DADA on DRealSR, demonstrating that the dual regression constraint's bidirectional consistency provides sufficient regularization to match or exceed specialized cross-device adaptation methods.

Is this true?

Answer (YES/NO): NO